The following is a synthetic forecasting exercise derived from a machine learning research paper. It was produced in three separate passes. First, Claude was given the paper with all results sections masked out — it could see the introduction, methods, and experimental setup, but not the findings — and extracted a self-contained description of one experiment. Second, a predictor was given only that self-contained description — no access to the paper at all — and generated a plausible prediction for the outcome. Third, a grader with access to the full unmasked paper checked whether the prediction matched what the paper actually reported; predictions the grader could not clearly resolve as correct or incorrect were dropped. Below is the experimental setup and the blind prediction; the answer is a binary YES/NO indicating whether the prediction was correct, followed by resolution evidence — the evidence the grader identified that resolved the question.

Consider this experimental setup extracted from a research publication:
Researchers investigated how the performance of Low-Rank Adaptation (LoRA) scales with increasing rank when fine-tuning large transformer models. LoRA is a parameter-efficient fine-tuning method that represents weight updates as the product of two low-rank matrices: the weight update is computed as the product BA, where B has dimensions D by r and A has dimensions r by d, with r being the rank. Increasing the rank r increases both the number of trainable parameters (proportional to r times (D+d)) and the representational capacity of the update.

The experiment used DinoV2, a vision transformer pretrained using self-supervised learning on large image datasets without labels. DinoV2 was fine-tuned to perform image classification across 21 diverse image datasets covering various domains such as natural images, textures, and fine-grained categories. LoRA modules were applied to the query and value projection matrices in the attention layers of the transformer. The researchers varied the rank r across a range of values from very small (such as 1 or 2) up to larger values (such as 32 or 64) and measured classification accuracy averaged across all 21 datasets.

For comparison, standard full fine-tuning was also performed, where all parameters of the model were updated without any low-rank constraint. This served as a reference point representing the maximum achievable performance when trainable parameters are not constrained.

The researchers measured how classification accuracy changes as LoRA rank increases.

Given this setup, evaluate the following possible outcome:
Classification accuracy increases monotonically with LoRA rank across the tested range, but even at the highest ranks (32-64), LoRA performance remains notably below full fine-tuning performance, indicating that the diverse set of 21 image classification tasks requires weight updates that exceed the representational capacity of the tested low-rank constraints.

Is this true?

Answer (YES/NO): NO